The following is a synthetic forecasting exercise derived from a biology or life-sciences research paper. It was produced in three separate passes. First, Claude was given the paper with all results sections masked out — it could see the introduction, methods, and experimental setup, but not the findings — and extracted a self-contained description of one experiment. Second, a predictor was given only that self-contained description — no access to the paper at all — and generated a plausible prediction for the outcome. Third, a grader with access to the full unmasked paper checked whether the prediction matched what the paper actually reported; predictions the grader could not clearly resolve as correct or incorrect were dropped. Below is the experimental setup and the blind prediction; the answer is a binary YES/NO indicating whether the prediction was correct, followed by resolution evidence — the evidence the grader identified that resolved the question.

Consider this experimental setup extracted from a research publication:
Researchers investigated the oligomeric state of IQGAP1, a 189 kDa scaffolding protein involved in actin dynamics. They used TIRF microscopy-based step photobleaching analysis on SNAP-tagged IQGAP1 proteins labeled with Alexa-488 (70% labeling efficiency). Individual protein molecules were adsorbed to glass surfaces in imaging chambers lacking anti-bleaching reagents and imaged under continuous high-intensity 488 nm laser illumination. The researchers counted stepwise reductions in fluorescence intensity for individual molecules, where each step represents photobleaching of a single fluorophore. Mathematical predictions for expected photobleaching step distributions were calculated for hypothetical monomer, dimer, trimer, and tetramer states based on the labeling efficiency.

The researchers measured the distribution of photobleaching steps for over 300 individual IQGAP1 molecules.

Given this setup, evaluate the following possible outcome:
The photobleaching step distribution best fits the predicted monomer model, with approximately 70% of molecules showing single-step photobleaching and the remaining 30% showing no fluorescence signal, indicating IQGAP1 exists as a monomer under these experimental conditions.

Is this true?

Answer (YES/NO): NO